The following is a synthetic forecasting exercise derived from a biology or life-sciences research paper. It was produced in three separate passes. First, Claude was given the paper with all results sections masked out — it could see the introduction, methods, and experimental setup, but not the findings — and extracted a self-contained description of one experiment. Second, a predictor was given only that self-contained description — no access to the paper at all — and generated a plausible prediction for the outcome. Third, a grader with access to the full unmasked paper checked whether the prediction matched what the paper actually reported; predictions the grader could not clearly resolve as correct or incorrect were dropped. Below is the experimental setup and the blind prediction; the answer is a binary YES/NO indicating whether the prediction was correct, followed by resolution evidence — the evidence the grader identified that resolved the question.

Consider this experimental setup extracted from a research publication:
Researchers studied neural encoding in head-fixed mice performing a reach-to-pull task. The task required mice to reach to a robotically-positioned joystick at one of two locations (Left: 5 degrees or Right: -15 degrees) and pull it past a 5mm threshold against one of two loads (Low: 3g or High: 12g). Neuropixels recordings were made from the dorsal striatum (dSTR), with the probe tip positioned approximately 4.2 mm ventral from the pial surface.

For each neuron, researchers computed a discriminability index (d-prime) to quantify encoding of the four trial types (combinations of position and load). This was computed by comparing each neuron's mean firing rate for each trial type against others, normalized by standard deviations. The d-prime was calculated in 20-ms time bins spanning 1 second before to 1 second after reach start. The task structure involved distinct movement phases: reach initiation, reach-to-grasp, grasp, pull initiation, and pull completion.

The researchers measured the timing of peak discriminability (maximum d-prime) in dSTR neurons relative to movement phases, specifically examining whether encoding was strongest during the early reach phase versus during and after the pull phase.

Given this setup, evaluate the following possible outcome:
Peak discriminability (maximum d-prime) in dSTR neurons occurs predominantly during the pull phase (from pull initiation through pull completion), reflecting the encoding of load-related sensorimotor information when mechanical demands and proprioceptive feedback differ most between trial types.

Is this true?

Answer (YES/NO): NO